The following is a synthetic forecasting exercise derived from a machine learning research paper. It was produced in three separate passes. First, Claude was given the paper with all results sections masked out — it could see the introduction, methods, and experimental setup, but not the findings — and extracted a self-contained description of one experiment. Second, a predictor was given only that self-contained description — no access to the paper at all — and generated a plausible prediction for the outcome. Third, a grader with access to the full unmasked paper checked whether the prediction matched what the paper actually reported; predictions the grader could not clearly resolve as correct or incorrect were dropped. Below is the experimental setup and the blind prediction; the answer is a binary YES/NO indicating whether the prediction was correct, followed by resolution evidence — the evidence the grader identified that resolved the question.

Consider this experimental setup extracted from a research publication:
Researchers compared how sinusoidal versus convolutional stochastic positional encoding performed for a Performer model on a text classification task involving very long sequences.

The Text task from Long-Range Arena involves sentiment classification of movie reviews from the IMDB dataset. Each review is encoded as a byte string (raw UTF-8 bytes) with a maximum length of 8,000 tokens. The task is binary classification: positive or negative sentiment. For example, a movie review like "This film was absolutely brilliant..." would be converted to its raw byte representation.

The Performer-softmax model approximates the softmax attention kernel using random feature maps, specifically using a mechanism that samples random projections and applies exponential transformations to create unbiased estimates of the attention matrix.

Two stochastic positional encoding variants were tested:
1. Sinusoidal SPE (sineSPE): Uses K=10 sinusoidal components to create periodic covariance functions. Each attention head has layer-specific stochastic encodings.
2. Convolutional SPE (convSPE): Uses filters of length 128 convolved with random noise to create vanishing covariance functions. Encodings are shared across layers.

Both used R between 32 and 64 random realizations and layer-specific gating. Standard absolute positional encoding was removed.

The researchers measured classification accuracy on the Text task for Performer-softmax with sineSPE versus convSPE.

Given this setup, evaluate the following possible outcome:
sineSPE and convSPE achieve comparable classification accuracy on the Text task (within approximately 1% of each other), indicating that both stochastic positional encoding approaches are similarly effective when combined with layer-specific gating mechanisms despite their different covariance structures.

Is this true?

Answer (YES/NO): NO